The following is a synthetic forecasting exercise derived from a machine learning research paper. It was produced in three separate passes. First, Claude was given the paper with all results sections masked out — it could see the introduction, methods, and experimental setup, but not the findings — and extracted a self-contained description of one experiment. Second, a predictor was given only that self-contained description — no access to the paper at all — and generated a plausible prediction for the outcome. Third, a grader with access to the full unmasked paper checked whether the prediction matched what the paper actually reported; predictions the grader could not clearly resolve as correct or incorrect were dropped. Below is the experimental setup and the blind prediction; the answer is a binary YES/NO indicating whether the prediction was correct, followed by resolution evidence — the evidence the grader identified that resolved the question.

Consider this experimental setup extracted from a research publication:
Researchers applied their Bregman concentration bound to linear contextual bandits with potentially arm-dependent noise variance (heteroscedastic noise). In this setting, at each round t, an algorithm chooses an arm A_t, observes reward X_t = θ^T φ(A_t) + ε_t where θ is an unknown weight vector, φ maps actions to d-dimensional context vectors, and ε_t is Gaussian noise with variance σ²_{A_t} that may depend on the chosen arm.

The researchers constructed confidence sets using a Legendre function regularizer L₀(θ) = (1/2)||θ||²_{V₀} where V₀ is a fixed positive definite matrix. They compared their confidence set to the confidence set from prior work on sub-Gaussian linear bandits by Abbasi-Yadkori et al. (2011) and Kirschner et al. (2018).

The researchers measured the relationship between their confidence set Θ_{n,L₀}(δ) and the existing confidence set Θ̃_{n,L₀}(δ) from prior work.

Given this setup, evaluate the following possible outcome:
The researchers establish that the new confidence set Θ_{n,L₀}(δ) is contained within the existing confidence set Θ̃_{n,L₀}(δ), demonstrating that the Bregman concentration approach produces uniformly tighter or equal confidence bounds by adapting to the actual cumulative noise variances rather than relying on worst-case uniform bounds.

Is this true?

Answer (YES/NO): NO